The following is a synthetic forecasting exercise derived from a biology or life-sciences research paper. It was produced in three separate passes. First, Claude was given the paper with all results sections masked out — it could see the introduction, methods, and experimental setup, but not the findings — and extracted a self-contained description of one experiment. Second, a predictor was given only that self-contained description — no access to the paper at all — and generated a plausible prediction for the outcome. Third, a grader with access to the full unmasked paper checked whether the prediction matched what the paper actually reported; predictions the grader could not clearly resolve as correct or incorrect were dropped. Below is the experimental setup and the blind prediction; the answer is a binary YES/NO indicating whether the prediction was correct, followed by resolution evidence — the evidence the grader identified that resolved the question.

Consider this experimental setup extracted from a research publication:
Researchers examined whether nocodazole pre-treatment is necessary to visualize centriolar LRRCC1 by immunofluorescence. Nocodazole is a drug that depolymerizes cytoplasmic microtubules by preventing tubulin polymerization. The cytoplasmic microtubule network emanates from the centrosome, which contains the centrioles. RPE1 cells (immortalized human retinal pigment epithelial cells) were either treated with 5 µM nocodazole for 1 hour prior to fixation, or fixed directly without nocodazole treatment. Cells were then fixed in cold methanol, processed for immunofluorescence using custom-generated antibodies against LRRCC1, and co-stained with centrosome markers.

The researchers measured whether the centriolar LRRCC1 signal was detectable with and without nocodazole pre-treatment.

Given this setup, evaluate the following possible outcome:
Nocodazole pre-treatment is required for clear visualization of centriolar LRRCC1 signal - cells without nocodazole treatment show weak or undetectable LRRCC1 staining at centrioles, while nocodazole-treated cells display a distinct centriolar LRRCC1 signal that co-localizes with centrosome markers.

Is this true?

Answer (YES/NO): NO